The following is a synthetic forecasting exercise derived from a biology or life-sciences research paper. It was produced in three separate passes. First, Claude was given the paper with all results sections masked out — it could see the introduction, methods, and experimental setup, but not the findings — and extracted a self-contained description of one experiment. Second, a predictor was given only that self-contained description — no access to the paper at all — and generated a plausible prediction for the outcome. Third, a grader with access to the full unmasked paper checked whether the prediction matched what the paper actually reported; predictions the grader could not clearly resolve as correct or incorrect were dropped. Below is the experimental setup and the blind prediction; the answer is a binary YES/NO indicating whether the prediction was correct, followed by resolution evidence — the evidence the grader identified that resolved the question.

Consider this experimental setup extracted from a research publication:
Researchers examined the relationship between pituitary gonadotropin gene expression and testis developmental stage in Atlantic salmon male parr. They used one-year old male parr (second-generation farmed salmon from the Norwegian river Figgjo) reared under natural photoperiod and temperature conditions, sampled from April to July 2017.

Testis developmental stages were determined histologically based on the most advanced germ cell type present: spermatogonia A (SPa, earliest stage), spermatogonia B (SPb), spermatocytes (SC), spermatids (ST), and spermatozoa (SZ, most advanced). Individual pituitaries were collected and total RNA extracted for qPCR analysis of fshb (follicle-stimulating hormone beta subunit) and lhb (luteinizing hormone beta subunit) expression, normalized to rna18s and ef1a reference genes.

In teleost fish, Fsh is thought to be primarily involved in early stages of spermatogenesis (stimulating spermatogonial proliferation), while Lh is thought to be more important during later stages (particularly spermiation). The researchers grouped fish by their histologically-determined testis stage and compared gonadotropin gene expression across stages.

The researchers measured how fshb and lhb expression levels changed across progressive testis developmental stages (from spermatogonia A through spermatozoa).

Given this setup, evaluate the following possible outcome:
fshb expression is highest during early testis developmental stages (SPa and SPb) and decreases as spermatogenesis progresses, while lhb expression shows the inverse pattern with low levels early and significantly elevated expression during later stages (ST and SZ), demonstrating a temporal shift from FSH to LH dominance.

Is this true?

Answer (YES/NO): NO